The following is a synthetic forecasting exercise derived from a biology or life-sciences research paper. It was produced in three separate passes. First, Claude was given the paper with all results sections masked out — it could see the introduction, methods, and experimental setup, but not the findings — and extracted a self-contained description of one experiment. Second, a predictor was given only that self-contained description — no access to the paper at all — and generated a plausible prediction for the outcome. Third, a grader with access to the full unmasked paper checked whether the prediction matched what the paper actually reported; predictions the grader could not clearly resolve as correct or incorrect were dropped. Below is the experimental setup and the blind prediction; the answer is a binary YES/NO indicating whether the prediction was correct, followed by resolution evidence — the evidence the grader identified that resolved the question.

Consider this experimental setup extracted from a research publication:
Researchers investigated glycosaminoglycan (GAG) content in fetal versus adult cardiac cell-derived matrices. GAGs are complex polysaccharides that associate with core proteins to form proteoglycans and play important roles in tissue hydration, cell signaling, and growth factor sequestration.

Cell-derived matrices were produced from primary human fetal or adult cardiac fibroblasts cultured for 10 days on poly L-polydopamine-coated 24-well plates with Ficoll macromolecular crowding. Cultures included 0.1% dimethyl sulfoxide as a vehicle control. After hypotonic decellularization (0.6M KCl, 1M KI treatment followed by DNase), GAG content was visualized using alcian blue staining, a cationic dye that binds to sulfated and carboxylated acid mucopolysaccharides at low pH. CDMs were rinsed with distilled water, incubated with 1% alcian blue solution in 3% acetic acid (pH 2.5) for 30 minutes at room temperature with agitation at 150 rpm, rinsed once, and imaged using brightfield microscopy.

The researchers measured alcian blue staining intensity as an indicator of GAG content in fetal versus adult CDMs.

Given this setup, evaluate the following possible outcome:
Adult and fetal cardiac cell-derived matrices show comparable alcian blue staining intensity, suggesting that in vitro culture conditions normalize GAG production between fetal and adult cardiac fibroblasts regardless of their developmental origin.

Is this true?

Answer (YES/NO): NO